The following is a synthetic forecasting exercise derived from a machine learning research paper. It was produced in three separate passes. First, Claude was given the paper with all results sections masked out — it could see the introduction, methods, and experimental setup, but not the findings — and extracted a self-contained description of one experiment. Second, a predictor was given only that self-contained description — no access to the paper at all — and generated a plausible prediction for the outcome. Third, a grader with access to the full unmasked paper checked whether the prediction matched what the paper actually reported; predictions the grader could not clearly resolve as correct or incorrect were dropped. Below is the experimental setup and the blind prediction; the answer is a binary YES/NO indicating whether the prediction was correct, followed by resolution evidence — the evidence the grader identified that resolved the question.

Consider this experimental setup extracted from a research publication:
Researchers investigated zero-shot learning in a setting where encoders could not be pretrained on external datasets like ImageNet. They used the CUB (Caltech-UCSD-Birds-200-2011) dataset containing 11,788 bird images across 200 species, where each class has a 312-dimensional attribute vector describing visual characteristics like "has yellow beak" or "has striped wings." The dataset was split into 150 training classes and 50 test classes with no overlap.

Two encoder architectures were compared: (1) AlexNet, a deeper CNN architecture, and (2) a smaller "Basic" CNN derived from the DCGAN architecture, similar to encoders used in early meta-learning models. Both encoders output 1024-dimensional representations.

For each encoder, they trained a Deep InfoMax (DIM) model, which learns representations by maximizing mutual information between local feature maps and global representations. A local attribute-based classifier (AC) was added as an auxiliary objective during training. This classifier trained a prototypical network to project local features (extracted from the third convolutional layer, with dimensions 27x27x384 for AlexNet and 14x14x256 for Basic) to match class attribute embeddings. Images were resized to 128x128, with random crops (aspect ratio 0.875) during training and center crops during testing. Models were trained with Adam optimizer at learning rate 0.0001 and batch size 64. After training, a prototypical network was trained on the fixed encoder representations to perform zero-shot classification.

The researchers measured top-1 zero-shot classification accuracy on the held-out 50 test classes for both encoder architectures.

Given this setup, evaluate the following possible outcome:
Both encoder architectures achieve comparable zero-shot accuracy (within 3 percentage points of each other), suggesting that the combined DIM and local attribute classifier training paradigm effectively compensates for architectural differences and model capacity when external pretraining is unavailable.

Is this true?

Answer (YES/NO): YES